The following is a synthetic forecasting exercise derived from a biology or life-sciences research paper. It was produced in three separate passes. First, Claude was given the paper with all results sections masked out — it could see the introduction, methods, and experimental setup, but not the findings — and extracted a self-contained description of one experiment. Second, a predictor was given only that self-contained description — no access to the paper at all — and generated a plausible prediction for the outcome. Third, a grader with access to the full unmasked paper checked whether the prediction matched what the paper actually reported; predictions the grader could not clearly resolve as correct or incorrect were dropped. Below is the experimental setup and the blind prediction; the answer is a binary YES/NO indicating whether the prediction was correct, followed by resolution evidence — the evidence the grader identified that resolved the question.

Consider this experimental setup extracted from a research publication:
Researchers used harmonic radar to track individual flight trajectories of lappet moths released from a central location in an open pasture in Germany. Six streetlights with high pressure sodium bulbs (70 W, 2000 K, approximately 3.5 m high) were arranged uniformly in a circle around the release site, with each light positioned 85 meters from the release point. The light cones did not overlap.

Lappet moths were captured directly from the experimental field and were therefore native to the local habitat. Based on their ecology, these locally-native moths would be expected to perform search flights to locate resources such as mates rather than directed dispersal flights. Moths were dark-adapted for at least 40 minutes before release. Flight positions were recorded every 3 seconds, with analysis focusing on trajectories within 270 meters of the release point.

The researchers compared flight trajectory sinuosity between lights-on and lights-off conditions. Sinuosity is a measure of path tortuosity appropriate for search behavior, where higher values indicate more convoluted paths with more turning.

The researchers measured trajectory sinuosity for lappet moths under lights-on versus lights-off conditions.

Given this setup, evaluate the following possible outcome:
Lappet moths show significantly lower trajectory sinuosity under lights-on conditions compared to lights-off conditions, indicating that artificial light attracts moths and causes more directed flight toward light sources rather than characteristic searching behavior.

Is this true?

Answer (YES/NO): NO